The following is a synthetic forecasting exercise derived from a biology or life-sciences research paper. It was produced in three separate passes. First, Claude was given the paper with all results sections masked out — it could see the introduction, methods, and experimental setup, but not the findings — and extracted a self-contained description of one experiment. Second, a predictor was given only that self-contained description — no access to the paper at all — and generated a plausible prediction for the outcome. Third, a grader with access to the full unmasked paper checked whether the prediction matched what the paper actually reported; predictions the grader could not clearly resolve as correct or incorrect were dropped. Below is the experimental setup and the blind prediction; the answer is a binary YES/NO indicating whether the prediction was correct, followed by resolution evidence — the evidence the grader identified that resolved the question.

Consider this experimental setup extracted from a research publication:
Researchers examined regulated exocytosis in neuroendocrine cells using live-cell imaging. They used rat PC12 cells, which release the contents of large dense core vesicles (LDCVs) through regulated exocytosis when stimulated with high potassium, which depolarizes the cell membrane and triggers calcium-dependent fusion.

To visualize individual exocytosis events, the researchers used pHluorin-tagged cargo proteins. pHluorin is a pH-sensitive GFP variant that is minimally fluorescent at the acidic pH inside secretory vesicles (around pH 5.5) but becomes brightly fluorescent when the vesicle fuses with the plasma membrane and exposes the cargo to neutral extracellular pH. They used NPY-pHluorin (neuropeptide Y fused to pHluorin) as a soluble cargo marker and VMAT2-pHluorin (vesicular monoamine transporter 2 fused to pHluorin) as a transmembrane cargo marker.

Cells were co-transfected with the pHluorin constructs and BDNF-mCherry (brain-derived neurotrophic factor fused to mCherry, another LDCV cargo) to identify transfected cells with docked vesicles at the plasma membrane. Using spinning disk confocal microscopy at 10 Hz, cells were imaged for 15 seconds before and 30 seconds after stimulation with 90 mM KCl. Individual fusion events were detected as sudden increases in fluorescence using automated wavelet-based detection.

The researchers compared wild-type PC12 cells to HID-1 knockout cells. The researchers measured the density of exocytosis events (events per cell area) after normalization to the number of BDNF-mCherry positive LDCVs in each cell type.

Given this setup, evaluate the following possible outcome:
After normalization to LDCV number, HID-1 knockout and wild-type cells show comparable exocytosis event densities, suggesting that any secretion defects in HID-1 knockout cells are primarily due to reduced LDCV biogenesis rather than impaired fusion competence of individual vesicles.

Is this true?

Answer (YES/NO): YES